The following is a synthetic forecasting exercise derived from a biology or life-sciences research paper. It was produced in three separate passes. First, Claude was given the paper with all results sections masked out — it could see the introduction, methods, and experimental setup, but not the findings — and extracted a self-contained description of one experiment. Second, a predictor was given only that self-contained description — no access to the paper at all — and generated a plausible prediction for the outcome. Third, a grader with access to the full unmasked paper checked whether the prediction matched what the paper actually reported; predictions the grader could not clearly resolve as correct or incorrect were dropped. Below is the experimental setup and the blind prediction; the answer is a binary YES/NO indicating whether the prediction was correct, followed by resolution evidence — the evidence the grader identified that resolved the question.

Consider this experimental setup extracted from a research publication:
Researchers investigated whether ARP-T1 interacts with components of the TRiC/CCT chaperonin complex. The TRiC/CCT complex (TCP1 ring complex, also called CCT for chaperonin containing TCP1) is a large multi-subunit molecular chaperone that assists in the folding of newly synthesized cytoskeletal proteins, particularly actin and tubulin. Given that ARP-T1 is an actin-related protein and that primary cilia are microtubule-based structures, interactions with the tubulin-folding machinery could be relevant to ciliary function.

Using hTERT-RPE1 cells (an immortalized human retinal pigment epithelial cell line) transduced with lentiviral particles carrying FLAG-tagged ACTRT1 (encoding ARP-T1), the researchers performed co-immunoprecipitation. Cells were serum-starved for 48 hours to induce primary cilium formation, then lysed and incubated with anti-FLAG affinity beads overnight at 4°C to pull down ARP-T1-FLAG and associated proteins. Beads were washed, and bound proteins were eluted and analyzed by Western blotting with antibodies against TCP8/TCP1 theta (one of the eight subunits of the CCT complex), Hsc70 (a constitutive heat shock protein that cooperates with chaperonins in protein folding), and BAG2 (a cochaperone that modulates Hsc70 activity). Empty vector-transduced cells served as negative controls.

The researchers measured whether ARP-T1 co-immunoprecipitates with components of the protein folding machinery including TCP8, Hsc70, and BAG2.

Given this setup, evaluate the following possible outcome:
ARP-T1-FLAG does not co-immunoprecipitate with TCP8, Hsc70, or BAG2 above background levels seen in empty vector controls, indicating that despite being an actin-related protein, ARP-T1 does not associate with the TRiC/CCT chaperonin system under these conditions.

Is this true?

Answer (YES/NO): NO